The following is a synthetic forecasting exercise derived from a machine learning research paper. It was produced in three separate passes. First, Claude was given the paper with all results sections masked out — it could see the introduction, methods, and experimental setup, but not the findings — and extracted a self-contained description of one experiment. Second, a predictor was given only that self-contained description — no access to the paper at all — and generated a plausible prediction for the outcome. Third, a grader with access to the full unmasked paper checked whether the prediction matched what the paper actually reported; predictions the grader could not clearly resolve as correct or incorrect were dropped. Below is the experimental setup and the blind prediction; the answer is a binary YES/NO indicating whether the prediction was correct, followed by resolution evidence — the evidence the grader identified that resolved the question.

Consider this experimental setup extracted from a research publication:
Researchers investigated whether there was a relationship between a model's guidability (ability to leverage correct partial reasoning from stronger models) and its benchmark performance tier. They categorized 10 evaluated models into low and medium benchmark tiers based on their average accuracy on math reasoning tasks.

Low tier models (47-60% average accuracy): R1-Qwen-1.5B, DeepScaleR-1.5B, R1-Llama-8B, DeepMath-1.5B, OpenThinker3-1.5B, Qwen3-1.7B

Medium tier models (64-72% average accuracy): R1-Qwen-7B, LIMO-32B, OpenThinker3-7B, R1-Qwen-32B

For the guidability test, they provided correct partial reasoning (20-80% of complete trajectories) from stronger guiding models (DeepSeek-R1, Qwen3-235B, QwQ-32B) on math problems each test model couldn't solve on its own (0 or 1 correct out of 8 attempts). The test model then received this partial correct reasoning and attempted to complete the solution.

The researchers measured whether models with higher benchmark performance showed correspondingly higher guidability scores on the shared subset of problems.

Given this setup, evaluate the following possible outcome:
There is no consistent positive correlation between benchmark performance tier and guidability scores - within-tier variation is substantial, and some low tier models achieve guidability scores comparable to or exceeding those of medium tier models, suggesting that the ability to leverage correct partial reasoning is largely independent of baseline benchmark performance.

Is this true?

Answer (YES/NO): YES